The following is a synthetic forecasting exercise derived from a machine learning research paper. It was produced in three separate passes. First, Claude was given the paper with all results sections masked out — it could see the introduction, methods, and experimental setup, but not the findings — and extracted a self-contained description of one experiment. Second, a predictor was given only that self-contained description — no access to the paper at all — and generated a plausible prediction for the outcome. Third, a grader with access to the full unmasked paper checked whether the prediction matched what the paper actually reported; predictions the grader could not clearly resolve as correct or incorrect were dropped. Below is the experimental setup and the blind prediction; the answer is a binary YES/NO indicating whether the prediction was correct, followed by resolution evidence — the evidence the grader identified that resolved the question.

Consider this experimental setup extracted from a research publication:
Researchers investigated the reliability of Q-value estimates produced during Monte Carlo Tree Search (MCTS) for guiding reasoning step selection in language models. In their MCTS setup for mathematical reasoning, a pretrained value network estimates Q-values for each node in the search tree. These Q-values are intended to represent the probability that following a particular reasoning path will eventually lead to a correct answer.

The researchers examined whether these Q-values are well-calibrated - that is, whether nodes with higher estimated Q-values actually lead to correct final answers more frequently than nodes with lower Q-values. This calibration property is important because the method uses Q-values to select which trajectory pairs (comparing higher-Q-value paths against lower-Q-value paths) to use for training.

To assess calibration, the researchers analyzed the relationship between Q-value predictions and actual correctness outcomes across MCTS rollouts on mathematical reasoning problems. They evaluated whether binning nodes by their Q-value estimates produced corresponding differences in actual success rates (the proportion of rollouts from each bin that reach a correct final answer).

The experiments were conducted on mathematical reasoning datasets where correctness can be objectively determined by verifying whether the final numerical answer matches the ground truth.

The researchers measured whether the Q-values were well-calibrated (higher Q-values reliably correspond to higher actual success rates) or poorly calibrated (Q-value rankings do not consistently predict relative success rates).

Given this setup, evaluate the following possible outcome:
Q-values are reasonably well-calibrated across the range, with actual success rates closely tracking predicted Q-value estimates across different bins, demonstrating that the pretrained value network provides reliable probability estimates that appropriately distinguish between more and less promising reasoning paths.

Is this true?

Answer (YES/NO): YES